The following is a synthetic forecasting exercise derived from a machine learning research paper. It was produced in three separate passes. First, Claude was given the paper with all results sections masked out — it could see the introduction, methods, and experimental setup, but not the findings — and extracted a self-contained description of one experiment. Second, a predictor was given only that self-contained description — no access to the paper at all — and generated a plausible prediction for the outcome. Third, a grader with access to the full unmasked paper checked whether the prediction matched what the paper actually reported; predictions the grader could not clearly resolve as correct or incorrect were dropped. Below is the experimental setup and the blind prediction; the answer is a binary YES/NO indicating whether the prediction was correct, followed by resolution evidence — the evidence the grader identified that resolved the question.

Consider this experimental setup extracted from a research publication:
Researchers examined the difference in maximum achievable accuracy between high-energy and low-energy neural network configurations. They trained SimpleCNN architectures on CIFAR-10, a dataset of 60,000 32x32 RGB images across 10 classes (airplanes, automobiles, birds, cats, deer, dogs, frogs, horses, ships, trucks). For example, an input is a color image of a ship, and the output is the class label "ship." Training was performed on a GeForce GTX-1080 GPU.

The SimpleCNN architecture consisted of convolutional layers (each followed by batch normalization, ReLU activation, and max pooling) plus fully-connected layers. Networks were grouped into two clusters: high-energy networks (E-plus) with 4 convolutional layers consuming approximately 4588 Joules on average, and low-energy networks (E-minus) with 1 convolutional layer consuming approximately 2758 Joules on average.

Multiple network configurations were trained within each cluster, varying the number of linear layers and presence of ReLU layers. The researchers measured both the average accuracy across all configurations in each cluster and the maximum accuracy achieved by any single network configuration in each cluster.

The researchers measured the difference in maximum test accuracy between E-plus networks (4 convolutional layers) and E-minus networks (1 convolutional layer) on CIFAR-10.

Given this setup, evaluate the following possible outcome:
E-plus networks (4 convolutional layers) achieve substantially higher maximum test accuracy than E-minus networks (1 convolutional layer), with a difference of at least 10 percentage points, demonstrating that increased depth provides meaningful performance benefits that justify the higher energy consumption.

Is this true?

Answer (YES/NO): NO